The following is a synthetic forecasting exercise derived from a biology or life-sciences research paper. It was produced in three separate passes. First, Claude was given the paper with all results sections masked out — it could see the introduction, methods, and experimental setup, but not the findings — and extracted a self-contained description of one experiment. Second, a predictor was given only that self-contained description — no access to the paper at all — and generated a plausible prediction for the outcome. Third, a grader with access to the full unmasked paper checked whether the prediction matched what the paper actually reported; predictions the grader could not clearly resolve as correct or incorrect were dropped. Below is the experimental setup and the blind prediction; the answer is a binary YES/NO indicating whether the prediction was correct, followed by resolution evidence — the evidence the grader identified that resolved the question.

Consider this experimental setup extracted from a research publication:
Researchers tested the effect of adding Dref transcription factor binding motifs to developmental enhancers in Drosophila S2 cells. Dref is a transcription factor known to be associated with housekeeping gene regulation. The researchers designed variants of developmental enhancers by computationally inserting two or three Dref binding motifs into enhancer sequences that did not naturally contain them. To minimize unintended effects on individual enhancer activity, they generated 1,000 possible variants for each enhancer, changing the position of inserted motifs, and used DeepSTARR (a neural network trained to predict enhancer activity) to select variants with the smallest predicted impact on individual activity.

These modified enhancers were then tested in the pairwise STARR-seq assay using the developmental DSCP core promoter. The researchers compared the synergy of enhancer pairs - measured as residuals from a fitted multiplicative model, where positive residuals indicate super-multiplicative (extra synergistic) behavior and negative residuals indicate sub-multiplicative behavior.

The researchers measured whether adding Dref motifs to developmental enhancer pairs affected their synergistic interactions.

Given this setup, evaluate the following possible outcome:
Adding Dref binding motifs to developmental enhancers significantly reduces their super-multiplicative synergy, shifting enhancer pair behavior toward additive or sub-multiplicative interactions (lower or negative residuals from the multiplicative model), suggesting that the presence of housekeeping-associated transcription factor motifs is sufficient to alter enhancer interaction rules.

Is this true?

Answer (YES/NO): NO